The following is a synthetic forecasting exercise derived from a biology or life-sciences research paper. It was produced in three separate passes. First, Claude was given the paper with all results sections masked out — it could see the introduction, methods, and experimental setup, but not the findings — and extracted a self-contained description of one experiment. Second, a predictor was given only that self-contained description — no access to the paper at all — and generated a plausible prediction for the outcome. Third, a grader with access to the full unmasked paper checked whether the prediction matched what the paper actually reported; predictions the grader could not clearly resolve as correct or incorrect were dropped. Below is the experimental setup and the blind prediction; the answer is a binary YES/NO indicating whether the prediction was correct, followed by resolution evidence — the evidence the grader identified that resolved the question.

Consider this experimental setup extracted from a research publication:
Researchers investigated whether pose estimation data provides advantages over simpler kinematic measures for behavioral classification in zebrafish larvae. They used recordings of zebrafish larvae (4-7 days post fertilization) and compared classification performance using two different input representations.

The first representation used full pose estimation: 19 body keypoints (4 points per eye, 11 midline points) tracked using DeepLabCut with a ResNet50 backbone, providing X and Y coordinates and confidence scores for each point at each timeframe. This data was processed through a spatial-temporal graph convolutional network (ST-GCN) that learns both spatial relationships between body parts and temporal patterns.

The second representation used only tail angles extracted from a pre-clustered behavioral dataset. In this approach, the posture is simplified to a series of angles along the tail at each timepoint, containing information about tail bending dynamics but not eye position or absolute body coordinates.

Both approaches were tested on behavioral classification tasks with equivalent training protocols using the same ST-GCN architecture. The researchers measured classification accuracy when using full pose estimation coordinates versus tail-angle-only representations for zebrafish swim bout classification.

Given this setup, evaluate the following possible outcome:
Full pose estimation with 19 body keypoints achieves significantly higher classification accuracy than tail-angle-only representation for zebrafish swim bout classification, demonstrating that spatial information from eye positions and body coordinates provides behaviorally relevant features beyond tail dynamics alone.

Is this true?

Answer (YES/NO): NO